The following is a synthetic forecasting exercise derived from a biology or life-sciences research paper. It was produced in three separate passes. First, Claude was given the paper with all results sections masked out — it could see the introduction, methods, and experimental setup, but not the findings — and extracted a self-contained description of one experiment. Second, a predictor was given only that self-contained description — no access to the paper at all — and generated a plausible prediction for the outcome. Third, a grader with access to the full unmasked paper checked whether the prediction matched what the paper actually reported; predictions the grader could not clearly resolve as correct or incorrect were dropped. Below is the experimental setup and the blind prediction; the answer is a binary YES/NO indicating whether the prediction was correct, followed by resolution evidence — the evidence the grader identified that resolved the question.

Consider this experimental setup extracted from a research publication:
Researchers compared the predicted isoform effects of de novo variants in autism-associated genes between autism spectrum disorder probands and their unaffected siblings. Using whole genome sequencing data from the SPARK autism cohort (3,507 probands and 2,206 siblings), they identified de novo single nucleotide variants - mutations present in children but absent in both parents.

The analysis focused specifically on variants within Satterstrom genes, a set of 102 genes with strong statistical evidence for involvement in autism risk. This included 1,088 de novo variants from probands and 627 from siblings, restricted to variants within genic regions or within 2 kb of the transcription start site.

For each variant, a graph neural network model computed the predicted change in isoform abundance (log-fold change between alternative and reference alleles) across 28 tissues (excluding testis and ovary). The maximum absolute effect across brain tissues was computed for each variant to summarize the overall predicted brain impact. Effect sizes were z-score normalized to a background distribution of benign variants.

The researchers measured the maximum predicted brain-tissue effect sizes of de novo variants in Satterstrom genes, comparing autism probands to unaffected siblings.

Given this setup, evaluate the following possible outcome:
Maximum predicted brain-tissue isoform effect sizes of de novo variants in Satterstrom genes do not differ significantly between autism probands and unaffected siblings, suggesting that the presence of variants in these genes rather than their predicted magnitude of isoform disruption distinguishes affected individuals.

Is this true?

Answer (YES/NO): NO